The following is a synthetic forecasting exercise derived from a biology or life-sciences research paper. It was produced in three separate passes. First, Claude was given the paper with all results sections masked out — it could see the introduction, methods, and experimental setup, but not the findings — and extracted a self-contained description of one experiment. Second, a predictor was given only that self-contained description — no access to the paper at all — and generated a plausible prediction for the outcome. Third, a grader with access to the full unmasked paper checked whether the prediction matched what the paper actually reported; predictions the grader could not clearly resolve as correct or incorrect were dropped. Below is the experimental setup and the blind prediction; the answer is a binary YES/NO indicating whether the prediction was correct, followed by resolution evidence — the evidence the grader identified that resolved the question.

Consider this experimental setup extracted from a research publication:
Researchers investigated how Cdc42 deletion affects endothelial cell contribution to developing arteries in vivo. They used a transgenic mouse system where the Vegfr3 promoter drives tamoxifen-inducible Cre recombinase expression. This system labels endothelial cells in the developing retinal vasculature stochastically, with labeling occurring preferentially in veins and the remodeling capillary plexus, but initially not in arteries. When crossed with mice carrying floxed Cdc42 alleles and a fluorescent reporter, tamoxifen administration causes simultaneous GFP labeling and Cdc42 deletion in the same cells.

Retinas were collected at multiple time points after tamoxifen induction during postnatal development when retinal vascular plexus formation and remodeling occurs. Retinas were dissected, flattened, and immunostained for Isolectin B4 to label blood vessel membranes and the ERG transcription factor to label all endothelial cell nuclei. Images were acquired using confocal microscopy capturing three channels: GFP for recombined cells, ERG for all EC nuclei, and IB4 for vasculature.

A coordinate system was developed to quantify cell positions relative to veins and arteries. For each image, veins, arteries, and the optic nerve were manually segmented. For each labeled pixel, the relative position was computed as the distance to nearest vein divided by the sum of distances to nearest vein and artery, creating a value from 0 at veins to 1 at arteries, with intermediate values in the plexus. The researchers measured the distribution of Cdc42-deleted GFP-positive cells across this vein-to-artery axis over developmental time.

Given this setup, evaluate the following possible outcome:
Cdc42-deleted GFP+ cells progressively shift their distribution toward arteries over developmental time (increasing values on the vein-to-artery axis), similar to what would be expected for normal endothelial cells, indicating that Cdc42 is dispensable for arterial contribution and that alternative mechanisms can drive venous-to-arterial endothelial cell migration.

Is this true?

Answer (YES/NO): NO